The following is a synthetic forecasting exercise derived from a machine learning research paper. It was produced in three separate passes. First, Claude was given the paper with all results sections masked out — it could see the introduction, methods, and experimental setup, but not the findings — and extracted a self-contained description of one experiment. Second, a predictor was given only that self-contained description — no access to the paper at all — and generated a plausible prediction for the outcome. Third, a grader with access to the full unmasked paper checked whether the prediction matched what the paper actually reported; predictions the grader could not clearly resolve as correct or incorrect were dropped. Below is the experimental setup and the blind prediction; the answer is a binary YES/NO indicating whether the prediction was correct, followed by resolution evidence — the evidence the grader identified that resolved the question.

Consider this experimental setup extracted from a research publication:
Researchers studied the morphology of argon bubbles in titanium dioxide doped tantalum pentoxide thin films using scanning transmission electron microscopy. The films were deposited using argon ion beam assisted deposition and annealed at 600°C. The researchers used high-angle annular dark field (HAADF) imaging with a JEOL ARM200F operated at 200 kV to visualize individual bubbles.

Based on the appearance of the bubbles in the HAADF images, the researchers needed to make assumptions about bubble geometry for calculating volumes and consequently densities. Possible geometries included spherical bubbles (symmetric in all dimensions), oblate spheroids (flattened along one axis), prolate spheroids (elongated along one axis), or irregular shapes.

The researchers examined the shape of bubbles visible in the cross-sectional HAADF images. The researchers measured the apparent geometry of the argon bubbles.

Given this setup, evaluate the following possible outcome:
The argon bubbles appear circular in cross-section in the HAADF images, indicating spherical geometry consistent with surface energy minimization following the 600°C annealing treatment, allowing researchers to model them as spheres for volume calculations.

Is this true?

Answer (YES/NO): YES